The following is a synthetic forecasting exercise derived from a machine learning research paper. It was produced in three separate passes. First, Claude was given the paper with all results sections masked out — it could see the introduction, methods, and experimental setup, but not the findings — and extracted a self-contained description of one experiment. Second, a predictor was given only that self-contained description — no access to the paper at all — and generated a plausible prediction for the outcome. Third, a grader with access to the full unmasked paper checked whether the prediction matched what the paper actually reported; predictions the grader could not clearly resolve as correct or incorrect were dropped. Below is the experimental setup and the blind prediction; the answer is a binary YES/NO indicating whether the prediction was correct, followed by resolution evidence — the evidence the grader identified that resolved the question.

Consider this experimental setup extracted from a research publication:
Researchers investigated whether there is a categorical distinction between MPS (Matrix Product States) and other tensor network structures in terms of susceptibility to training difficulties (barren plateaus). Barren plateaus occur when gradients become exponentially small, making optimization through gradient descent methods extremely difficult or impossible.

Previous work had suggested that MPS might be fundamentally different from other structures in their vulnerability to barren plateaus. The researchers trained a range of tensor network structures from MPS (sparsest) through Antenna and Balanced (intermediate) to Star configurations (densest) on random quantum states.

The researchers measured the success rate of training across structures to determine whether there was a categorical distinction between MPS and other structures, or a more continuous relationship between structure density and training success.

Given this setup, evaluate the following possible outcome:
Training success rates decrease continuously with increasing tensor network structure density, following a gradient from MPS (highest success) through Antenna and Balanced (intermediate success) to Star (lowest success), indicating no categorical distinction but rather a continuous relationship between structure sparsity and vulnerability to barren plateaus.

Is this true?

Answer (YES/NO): NO